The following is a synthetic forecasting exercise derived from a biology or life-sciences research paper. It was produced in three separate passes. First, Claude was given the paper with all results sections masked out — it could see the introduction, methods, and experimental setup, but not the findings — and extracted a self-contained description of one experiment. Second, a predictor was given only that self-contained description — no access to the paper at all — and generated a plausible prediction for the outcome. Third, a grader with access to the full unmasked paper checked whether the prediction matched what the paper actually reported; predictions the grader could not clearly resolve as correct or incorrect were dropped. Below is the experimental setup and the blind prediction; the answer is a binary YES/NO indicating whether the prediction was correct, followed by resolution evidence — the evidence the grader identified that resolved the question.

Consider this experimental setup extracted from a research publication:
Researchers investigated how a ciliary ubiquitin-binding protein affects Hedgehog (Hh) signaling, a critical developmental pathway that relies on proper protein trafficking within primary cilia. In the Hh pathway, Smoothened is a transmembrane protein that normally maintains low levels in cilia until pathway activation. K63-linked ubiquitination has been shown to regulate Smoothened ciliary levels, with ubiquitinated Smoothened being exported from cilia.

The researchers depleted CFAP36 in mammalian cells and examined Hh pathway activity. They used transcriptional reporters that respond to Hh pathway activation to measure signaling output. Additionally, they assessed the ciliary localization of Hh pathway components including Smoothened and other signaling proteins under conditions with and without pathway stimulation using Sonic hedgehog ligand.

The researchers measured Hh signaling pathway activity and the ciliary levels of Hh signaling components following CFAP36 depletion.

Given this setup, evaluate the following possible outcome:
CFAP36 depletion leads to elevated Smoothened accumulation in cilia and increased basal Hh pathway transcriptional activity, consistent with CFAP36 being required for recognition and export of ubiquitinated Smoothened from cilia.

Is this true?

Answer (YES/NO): NO